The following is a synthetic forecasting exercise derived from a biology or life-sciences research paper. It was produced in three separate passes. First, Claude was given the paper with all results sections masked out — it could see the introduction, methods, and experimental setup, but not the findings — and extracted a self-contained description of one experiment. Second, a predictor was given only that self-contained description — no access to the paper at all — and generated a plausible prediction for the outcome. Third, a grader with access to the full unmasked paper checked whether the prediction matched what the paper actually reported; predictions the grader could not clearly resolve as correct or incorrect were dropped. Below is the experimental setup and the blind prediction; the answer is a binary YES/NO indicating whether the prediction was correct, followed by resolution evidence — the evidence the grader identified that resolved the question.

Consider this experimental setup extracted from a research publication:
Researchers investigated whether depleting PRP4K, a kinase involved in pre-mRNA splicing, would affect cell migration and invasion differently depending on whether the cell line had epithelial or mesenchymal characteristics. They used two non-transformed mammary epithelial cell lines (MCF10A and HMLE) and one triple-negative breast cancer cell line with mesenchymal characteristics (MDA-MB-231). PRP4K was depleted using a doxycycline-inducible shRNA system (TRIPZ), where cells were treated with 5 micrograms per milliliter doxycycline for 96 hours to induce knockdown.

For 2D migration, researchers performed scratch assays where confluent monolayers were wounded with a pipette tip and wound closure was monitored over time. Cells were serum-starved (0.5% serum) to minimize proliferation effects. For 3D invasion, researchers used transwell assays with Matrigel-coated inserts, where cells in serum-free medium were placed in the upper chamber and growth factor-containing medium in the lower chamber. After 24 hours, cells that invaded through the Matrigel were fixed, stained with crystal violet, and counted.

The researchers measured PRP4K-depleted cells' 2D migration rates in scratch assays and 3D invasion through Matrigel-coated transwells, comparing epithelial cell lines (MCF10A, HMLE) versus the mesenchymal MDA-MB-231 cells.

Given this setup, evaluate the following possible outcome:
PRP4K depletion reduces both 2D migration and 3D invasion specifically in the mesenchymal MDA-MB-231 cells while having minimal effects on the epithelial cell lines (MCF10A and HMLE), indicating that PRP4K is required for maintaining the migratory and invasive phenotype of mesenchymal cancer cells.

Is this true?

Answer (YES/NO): NO